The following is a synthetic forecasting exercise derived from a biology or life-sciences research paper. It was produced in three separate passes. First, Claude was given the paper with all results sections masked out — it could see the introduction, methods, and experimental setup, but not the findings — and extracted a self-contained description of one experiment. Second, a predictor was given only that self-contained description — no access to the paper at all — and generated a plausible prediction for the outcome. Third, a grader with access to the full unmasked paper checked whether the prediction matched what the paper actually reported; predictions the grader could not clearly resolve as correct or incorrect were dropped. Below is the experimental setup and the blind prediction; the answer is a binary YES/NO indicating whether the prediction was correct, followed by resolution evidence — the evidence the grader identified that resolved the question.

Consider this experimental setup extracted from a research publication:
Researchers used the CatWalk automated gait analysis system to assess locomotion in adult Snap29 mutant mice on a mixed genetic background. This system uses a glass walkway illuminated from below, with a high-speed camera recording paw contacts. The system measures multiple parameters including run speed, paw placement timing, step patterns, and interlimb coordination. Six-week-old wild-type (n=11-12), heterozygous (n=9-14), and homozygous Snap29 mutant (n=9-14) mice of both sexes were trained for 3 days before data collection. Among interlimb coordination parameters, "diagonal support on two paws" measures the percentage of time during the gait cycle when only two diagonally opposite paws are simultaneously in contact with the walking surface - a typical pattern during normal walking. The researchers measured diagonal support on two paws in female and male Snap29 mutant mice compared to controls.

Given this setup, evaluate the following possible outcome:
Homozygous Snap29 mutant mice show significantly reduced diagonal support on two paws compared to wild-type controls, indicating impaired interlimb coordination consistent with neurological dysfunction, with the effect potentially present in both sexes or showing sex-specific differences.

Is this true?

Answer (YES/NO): YES